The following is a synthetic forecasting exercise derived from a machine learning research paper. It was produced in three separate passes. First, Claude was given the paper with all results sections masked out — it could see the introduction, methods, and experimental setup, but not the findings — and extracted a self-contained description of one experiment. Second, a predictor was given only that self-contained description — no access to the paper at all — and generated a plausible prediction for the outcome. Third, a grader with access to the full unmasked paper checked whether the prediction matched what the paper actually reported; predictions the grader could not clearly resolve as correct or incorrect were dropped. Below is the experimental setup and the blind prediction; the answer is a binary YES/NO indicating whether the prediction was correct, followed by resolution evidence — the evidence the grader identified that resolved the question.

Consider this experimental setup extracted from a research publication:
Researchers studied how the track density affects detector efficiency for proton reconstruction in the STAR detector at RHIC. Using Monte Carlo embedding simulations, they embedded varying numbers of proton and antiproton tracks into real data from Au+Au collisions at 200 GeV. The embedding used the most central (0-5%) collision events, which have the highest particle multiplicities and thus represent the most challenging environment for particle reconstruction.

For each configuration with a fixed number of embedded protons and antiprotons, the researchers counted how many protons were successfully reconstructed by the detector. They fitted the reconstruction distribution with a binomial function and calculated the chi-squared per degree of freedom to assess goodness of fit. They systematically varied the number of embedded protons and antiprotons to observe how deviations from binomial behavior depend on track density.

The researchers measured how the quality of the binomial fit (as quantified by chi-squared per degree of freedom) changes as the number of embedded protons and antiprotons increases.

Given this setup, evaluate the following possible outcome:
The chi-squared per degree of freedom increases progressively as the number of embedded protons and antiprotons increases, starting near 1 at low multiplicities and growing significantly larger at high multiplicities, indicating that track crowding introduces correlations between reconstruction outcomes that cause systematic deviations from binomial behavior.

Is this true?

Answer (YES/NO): NO